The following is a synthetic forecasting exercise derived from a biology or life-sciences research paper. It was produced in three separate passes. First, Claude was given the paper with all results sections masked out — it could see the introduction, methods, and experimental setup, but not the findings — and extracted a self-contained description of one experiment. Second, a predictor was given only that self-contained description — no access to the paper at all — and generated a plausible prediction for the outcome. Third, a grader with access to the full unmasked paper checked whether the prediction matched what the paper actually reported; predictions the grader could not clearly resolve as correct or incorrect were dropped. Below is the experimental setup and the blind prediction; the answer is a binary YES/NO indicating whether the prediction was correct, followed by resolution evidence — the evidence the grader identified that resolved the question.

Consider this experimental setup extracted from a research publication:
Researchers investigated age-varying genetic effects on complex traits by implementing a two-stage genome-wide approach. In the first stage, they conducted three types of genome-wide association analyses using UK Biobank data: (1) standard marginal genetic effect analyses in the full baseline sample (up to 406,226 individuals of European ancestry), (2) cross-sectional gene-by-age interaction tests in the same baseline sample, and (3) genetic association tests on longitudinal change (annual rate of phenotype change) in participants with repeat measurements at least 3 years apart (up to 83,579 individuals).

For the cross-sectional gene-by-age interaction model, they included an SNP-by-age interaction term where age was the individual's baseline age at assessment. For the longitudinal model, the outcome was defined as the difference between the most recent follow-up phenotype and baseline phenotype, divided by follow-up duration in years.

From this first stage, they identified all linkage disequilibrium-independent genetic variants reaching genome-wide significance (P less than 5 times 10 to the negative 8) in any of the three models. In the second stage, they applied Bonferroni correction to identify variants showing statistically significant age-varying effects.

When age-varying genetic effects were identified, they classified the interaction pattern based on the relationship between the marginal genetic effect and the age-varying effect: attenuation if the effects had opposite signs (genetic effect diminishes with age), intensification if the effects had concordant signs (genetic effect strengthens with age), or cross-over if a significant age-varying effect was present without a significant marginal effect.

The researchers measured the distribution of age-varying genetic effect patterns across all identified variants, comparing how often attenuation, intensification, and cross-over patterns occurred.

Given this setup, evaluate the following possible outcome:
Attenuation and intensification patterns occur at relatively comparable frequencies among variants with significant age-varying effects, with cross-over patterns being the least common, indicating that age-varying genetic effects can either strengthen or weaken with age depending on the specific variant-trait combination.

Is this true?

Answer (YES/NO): YES